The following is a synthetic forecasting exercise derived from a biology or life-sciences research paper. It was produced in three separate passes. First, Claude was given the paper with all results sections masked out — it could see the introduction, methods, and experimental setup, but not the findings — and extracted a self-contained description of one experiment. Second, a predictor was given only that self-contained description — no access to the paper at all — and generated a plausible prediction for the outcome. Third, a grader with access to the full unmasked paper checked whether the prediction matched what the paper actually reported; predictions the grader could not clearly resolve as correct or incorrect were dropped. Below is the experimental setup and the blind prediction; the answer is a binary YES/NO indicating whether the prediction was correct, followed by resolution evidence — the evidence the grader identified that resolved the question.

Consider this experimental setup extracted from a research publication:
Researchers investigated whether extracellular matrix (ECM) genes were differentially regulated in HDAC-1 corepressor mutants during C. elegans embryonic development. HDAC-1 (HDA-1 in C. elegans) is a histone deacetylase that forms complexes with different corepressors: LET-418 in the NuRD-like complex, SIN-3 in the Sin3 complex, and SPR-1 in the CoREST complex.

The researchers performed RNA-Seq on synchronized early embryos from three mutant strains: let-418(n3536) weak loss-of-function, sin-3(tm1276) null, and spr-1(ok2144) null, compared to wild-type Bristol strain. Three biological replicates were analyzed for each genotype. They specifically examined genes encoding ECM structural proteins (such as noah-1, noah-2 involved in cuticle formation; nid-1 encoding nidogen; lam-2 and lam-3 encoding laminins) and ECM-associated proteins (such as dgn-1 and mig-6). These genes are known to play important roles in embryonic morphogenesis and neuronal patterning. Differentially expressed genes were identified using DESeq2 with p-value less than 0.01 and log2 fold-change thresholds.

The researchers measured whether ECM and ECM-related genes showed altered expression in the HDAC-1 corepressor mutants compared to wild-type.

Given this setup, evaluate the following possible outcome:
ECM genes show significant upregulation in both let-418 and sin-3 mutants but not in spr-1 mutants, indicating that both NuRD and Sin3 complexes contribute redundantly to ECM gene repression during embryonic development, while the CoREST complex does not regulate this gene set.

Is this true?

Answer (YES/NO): NO